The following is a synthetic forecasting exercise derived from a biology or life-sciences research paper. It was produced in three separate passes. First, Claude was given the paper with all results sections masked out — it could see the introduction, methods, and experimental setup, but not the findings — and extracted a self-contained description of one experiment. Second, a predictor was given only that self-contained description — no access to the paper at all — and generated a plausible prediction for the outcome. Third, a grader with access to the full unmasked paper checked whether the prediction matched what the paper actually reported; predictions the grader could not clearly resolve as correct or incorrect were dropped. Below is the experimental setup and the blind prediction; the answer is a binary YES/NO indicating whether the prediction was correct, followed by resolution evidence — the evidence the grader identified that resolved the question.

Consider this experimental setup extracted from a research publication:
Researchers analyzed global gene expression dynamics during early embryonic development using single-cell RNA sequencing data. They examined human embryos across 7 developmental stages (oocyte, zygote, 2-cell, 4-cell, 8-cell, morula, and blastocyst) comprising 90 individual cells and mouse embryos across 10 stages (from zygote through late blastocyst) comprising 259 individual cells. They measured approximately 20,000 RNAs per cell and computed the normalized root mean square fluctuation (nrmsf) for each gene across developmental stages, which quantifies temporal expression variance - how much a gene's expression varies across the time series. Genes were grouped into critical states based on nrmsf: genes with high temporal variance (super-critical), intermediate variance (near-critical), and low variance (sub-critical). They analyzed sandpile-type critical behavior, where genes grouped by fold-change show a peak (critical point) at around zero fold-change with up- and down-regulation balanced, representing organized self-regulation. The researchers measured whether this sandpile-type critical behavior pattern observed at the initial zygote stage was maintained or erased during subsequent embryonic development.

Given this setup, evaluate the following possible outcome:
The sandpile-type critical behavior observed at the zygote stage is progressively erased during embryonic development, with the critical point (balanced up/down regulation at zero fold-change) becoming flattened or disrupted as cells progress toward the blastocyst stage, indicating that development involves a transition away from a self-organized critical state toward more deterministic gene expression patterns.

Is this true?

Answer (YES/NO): NO